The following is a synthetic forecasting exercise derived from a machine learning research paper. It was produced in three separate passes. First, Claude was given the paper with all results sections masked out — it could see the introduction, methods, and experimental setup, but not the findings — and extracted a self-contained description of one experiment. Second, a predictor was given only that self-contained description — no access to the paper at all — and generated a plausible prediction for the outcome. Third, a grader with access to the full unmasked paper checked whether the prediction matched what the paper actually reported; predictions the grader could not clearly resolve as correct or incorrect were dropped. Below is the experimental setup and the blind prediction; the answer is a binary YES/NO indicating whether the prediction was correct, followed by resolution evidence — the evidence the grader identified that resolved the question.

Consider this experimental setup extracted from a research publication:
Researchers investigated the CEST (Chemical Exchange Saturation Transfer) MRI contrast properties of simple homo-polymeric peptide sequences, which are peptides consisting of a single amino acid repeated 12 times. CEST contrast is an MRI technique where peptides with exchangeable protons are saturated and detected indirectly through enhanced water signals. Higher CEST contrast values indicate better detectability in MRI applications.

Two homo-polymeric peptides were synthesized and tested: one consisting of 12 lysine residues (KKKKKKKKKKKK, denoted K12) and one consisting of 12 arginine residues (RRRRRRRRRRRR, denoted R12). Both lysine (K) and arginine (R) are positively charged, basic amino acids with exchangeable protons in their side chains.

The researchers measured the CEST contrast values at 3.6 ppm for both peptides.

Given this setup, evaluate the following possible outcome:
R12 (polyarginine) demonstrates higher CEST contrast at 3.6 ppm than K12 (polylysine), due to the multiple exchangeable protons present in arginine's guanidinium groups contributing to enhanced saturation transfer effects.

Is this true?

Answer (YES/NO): YES